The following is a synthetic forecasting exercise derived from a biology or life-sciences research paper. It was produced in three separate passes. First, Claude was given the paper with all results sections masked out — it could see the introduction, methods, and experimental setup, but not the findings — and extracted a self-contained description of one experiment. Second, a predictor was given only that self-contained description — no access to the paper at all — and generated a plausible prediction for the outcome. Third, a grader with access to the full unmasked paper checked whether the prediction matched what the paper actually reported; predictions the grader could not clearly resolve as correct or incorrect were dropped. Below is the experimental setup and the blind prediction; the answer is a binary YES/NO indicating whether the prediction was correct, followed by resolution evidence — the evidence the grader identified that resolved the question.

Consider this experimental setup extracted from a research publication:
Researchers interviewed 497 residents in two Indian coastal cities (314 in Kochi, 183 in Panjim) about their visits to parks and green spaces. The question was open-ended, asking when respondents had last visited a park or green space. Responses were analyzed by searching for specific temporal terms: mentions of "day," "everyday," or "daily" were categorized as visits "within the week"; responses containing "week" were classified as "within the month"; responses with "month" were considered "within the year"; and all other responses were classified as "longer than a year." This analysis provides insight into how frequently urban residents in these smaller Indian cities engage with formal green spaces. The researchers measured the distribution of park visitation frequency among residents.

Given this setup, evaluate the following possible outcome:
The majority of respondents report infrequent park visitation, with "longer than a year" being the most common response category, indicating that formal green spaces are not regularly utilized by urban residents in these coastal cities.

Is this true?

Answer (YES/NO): YES